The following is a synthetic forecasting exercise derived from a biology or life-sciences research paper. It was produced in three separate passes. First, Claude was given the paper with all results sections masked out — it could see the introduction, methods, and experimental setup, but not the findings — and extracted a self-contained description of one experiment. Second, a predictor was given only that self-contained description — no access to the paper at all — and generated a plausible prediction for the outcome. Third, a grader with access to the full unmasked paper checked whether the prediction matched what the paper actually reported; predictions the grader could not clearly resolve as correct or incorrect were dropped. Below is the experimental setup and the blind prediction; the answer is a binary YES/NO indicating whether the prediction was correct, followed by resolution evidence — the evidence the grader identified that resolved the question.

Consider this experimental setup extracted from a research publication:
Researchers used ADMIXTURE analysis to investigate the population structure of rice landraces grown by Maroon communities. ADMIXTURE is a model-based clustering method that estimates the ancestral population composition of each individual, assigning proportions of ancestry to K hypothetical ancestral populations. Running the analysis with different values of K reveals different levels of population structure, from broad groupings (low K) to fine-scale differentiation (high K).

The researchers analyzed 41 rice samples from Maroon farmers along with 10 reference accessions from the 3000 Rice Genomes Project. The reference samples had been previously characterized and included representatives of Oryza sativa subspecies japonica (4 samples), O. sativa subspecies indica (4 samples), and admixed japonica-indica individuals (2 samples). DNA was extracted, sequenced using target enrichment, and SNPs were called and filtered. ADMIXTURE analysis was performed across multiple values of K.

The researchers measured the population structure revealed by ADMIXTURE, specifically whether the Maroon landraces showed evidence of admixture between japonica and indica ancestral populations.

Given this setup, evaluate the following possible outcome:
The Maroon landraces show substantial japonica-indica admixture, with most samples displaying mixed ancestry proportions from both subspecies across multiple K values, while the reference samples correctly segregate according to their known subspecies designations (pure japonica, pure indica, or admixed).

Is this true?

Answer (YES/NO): NO